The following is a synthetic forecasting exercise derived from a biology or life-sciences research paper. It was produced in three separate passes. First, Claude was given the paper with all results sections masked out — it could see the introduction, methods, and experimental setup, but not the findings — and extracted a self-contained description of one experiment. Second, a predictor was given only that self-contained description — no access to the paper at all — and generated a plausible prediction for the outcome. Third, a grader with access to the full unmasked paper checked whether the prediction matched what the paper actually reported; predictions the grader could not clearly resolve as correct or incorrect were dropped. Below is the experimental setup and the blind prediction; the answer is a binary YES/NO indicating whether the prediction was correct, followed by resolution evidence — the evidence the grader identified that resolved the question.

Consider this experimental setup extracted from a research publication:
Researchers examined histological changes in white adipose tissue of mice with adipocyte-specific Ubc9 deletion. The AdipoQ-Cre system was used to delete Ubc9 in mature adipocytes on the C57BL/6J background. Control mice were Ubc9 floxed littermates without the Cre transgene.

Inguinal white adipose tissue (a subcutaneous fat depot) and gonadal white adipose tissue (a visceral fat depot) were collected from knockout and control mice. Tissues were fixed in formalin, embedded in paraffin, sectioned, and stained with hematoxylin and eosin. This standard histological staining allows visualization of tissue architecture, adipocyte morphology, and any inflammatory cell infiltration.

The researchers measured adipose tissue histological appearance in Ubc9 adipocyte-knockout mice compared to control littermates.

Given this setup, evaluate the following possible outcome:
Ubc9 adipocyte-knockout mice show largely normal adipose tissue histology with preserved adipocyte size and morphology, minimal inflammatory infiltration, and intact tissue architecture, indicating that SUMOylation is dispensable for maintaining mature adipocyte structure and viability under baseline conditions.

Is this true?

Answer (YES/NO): NO